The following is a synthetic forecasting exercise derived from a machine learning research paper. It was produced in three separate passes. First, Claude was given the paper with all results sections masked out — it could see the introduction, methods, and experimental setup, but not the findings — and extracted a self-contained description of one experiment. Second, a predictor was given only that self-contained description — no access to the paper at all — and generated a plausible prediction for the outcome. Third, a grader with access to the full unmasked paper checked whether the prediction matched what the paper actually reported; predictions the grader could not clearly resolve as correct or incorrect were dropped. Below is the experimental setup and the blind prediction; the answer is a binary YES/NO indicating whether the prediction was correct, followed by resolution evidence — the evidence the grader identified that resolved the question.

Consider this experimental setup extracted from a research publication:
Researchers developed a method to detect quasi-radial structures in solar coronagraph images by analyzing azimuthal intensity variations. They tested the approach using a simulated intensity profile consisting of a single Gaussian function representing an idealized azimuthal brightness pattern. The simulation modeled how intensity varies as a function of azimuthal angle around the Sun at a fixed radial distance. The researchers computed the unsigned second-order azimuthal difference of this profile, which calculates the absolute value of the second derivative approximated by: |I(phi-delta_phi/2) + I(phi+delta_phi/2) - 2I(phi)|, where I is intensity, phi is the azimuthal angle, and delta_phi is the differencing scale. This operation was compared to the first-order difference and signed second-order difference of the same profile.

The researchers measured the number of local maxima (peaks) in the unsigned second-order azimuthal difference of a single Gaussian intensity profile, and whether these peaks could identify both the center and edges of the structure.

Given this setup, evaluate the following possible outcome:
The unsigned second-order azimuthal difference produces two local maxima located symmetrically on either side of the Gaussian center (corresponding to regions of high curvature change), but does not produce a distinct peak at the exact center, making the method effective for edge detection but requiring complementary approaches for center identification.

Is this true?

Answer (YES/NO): NO